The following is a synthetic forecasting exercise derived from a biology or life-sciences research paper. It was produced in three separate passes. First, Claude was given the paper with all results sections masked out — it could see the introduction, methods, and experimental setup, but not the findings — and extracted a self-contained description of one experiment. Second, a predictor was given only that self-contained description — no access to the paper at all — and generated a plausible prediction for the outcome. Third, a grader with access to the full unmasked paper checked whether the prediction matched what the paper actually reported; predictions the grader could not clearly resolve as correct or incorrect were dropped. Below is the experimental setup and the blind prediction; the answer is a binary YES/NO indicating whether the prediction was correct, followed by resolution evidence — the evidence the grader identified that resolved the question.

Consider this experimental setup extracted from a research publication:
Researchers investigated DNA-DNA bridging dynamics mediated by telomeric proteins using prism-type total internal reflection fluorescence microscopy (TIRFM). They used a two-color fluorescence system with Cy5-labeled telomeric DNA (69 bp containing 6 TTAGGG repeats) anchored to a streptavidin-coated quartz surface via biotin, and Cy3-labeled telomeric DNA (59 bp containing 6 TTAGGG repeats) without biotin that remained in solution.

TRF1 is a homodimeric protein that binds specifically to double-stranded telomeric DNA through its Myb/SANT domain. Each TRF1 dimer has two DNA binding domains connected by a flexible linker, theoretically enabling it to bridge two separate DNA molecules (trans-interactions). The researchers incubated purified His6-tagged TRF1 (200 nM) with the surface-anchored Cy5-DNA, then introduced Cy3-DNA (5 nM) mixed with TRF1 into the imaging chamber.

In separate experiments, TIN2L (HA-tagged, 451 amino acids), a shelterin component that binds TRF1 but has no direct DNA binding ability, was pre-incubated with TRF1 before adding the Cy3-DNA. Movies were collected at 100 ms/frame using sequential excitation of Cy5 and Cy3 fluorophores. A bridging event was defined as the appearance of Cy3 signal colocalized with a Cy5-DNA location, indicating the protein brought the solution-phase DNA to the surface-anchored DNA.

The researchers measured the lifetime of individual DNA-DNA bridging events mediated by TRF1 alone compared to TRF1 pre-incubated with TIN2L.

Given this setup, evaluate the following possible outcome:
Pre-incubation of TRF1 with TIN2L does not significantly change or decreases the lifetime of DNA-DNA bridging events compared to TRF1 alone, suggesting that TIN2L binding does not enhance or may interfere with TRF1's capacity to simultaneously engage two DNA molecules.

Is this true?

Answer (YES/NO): NO